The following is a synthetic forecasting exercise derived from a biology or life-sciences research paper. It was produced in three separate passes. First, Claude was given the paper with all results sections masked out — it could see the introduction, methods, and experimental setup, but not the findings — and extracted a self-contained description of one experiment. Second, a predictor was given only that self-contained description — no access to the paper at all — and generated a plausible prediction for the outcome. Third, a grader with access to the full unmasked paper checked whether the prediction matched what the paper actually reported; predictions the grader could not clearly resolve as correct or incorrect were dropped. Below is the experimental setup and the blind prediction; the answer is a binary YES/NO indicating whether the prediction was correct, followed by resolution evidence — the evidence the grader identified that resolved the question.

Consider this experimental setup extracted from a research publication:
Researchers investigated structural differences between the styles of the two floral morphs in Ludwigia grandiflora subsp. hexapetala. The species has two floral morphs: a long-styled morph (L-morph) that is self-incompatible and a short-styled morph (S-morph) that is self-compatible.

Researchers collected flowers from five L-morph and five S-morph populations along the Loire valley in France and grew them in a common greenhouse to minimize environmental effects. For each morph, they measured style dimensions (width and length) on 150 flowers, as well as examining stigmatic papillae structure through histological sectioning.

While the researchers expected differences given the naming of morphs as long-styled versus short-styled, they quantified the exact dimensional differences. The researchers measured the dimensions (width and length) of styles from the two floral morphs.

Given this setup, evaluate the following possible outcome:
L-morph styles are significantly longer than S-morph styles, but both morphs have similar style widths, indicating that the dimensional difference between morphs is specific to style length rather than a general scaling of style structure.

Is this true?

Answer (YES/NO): NO